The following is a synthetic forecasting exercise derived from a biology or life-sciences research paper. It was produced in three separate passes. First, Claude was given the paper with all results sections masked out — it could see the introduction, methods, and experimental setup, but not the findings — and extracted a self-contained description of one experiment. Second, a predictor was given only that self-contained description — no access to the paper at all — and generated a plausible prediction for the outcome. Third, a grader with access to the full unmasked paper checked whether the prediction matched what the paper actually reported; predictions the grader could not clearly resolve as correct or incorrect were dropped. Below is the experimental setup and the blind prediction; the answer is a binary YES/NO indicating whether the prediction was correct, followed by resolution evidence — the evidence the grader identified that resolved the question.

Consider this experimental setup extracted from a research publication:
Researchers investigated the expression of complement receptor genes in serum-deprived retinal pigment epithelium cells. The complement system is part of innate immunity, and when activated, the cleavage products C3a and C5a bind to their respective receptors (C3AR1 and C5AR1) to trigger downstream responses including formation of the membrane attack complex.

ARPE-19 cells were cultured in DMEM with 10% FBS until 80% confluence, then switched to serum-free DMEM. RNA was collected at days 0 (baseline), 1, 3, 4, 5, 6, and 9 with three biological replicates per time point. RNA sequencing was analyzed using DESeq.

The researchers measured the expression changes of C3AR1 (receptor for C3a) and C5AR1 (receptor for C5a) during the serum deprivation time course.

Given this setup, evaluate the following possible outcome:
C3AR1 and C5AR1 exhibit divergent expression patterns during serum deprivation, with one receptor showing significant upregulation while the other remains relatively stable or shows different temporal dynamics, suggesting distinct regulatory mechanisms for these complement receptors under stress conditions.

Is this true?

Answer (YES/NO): NO